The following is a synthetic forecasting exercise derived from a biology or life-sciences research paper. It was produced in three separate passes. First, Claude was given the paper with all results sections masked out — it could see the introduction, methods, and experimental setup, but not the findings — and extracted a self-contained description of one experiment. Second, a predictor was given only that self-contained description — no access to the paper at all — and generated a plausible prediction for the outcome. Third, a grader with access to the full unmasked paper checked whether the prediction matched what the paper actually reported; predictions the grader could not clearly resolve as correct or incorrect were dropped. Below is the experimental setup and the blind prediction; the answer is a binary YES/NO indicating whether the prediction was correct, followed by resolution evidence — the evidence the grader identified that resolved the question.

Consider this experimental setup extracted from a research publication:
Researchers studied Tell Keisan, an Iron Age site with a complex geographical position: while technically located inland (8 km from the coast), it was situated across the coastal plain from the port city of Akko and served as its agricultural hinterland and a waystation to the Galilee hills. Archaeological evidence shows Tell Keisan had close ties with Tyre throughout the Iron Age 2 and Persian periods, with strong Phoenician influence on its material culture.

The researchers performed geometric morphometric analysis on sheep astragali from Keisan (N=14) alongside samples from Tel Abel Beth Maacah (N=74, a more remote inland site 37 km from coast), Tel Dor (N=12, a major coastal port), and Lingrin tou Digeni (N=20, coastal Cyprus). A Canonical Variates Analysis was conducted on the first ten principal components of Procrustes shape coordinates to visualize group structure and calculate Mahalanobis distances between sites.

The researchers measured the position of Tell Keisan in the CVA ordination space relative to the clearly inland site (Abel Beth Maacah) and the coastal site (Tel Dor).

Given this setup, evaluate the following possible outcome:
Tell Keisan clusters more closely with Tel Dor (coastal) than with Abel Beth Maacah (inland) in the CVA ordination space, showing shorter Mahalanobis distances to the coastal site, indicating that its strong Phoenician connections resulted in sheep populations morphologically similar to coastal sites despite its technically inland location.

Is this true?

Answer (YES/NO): NO